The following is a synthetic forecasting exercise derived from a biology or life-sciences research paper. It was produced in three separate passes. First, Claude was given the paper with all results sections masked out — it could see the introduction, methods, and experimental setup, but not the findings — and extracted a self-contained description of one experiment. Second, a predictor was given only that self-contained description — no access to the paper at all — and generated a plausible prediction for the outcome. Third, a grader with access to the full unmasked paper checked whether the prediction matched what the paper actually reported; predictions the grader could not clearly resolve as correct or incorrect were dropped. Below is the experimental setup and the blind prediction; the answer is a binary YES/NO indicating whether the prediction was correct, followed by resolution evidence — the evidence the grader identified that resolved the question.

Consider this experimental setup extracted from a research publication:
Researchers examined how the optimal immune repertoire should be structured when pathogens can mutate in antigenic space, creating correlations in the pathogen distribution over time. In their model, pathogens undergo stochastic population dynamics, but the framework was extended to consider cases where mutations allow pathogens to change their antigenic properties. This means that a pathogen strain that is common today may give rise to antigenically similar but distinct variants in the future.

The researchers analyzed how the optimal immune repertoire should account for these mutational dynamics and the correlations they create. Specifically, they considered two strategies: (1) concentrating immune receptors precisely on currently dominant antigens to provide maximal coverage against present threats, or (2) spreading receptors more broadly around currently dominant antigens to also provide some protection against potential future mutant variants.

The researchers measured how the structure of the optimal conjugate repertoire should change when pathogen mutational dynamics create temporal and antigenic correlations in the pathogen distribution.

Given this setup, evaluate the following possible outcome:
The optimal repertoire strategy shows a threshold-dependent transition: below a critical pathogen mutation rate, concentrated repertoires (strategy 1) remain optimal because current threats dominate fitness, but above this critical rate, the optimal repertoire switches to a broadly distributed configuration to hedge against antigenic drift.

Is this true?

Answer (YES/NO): NO